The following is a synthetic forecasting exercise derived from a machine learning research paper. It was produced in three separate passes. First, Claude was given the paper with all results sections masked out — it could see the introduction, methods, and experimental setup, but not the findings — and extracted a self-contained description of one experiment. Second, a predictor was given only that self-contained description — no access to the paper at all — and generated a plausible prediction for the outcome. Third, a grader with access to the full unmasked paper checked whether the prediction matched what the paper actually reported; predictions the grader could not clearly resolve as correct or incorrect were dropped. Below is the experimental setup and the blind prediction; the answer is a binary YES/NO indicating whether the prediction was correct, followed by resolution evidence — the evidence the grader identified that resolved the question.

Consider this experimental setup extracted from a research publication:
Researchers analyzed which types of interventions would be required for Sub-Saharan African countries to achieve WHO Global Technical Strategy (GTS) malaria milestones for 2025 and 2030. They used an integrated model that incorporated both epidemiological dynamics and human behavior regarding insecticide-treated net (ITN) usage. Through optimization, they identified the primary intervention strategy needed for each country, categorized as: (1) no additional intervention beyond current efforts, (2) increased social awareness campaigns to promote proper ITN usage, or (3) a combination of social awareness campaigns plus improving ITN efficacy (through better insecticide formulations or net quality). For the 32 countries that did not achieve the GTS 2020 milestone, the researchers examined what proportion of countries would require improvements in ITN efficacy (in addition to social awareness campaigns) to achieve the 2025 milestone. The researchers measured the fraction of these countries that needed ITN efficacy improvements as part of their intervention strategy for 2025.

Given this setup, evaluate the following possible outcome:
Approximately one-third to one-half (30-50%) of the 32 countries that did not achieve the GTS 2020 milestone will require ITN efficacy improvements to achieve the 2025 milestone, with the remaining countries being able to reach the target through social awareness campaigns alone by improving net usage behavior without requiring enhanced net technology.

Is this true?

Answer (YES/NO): NO